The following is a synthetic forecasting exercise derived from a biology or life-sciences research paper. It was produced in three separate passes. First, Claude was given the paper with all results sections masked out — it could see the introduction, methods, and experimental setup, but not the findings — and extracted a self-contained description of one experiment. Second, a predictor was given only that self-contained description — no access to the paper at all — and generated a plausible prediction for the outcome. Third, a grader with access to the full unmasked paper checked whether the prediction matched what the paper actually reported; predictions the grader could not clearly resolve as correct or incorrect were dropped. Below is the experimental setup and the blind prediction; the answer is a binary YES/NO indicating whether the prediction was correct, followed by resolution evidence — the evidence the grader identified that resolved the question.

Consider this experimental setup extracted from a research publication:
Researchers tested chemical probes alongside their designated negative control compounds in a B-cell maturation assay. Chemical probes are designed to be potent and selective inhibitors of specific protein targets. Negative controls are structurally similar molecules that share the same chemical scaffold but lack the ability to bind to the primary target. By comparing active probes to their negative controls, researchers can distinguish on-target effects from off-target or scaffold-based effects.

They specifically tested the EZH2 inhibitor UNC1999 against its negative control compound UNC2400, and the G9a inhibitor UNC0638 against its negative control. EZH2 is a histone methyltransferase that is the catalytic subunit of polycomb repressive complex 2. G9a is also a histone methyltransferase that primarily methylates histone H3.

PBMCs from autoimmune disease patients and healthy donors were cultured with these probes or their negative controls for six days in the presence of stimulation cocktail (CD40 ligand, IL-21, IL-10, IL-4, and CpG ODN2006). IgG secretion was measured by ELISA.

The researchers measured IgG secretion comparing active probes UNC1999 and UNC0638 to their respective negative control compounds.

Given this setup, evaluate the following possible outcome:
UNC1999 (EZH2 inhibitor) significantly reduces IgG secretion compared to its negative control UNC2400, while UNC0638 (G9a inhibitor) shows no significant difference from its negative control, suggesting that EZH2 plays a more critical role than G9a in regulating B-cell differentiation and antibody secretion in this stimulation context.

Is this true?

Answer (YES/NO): NO